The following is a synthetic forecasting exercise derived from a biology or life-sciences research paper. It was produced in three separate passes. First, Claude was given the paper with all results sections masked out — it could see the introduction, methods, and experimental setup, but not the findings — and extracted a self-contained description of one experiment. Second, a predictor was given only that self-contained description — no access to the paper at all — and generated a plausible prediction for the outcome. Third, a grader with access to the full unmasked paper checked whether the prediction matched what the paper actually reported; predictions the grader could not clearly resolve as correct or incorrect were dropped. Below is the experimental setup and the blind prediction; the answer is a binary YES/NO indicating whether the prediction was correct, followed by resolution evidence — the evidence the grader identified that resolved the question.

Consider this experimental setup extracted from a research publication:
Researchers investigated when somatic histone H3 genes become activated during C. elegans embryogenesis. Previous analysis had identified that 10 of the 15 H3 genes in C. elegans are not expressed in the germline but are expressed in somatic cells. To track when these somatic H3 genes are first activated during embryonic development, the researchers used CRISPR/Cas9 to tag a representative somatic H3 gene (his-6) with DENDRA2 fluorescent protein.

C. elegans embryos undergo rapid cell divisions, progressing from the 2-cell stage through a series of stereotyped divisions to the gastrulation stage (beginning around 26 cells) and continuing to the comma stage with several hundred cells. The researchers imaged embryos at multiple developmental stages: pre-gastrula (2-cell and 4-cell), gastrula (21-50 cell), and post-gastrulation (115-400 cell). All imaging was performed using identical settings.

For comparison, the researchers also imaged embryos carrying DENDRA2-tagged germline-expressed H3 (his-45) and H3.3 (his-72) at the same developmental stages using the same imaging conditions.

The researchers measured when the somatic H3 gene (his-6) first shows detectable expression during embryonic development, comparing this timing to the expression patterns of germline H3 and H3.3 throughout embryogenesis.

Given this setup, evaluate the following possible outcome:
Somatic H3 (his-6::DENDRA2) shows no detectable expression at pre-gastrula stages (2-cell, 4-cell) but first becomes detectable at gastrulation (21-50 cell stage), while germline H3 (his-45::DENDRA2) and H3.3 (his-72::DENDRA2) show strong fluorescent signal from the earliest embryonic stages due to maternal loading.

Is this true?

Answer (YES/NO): NO